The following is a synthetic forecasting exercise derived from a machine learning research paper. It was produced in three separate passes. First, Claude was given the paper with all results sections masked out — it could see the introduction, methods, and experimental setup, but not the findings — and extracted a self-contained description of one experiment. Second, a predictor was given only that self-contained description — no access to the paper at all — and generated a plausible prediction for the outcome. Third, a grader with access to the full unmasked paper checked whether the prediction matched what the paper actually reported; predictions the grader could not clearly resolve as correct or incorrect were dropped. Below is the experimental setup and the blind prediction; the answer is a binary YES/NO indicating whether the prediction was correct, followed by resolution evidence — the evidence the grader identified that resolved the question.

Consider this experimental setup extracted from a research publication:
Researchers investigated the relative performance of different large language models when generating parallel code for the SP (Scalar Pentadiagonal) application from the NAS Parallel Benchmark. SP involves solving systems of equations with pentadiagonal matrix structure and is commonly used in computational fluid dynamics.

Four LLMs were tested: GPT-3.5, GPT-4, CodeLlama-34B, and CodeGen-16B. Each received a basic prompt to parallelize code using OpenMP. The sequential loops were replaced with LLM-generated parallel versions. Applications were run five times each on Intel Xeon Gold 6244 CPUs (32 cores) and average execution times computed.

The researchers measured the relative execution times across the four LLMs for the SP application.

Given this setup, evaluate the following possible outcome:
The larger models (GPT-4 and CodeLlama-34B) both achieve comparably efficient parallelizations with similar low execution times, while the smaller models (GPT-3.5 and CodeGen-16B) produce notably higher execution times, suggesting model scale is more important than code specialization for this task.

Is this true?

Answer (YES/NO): NO